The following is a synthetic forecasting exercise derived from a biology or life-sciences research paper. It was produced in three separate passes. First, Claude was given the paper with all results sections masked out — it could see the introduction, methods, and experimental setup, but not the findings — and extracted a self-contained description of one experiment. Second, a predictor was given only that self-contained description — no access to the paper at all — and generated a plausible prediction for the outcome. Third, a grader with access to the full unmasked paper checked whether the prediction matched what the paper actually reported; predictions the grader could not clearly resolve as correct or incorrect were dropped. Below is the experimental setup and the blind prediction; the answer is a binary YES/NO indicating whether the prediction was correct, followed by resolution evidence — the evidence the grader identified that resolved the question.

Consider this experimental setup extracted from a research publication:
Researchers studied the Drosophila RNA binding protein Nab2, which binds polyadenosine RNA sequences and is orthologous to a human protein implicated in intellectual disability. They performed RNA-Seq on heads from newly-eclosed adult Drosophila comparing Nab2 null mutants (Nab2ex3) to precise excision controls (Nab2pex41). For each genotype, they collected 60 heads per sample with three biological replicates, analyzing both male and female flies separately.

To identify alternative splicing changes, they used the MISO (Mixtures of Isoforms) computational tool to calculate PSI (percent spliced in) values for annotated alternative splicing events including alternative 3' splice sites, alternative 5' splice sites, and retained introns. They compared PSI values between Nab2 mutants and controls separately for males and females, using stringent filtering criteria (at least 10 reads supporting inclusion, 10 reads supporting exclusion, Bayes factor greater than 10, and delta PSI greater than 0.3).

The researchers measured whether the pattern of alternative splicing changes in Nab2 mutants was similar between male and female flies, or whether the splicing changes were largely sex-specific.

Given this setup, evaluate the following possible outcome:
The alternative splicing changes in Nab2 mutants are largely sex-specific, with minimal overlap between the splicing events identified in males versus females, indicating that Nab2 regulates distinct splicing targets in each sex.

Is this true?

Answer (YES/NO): NO